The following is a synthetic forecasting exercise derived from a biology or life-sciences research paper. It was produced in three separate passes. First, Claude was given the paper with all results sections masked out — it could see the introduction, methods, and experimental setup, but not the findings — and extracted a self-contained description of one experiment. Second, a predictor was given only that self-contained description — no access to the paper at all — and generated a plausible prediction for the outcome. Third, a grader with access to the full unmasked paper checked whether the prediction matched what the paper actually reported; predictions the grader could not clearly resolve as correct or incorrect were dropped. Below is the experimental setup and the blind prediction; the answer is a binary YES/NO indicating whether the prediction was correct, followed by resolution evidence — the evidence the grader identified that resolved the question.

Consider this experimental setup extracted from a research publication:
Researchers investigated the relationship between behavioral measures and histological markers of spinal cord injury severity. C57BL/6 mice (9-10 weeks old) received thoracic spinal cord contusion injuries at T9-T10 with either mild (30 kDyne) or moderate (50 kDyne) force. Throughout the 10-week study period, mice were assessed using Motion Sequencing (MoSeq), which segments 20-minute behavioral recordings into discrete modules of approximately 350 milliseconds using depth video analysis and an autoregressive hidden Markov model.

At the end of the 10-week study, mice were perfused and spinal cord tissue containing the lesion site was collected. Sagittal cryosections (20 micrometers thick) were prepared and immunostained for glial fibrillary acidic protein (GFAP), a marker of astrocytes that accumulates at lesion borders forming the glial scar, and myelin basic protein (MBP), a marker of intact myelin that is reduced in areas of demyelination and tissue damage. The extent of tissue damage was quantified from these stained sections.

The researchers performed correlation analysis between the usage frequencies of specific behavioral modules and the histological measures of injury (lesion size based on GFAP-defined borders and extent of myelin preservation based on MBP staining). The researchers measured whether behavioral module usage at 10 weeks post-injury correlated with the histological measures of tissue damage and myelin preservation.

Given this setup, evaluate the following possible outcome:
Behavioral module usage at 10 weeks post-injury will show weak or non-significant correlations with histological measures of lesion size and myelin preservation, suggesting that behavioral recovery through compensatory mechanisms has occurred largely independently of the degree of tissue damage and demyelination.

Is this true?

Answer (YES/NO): NO